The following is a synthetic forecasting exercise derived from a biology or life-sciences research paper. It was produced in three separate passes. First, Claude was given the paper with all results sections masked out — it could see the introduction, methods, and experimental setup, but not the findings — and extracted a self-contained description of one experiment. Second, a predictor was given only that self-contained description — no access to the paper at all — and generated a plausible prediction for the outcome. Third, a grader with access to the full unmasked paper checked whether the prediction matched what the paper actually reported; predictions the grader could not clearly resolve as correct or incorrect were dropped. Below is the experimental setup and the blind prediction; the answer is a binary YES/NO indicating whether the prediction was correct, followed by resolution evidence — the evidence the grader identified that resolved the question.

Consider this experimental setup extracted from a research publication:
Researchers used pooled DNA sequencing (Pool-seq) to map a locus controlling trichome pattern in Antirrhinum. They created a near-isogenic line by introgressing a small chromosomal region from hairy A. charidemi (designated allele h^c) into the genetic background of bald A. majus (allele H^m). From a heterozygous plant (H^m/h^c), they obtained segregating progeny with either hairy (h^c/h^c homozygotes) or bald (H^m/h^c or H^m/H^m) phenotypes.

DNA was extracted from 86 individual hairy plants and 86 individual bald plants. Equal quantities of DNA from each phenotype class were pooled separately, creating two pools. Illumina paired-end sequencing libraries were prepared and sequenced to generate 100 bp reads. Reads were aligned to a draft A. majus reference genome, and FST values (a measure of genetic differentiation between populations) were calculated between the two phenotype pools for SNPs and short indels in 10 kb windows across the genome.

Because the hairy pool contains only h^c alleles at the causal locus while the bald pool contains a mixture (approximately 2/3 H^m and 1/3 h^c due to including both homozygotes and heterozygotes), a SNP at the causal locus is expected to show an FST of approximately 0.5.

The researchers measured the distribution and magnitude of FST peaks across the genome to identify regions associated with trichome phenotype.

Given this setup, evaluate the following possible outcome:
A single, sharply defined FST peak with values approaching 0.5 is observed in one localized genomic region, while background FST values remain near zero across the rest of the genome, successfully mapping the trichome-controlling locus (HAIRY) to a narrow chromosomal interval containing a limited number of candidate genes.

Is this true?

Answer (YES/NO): NO